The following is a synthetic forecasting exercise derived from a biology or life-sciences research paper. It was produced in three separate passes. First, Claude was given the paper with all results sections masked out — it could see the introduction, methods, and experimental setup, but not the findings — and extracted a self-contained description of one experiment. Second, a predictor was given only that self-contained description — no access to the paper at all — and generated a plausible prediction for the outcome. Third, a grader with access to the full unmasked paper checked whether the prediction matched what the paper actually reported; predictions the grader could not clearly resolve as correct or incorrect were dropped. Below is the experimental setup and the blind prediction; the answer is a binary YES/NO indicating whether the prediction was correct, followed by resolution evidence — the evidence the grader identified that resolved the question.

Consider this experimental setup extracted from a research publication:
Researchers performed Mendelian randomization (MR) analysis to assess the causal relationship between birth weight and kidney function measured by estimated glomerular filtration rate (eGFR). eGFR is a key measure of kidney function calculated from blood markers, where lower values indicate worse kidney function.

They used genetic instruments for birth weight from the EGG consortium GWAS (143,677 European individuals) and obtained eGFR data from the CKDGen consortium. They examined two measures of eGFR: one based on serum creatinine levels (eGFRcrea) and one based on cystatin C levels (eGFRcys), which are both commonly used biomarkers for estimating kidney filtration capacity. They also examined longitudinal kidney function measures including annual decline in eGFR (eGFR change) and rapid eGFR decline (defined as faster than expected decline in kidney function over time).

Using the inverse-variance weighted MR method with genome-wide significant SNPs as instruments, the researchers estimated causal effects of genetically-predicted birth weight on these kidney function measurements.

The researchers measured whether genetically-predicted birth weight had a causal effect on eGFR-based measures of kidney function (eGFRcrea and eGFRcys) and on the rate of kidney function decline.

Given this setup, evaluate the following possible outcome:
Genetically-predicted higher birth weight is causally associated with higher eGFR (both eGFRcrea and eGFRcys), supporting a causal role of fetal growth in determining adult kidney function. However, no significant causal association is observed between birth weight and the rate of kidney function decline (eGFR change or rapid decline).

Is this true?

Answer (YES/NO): NO